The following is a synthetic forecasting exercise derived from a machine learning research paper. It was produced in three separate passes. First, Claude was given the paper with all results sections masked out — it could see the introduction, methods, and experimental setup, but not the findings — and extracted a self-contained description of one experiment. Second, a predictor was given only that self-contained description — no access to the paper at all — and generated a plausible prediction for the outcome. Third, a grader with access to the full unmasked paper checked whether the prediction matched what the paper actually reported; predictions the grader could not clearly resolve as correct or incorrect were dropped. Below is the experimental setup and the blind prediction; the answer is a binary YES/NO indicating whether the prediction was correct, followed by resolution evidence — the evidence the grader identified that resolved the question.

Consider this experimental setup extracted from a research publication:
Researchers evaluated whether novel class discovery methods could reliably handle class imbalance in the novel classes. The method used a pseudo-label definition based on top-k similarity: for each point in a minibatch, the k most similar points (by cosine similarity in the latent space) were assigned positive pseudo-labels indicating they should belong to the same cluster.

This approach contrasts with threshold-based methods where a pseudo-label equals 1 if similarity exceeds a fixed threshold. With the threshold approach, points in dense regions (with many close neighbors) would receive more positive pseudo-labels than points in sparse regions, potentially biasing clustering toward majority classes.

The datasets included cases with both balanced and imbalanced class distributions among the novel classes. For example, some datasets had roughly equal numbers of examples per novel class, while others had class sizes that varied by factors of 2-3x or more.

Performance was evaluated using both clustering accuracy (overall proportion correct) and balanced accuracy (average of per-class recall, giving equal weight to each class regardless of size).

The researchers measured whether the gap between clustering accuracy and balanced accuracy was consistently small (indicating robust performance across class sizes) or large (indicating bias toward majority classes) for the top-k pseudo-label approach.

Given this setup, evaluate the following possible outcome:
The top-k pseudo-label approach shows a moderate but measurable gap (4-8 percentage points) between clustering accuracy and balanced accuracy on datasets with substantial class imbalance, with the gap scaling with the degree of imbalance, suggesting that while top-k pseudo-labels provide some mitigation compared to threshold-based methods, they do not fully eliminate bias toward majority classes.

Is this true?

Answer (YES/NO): NO